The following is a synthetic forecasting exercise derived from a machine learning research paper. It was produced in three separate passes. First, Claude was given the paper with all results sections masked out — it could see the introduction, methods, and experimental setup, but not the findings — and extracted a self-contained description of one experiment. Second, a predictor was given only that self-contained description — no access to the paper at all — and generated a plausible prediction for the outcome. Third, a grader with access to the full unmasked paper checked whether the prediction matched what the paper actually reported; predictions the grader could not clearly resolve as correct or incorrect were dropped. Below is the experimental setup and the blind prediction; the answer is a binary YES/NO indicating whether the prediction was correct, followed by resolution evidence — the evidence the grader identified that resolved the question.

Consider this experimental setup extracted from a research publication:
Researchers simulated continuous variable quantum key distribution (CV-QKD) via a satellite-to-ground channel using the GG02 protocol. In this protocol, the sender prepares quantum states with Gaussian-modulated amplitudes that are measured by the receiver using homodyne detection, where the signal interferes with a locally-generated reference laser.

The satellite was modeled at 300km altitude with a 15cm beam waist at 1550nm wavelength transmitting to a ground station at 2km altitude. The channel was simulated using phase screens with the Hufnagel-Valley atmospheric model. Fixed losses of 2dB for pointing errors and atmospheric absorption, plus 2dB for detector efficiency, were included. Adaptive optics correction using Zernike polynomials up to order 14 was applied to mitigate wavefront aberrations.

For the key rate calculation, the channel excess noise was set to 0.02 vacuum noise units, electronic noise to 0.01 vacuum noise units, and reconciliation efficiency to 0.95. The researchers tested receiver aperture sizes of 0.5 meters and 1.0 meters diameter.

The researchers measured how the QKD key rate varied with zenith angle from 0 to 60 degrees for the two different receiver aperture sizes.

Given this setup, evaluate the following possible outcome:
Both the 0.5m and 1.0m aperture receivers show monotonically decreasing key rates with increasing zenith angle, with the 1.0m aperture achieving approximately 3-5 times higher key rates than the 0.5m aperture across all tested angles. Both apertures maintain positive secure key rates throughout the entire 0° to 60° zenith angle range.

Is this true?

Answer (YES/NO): NO